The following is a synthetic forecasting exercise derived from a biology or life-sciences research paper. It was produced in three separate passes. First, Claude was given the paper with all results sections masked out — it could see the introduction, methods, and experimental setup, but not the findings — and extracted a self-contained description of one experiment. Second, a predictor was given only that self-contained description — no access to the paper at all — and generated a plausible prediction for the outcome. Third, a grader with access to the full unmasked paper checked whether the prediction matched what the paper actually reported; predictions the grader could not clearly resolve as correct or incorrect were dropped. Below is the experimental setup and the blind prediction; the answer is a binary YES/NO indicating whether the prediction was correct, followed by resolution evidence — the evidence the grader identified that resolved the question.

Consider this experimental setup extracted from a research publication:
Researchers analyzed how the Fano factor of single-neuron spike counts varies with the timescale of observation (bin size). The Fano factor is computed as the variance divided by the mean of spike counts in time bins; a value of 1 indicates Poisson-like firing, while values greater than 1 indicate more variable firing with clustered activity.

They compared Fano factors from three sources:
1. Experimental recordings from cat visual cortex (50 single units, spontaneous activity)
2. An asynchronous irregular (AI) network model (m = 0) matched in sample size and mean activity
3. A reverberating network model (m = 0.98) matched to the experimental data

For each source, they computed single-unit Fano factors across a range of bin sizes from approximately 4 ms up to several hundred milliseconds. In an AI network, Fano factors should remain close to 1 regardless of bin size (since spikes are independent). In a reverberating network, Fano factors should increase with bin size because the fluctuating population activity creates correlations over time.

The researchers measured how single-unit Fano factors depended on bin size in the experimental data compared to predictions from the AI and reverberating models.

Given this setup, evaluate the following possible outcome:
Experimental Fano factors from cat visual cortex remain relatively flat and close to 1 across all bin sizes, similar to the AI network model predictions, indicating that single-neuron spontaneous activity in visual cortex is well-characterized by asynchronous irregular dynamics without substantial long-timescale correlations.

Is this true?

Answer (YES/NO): NO